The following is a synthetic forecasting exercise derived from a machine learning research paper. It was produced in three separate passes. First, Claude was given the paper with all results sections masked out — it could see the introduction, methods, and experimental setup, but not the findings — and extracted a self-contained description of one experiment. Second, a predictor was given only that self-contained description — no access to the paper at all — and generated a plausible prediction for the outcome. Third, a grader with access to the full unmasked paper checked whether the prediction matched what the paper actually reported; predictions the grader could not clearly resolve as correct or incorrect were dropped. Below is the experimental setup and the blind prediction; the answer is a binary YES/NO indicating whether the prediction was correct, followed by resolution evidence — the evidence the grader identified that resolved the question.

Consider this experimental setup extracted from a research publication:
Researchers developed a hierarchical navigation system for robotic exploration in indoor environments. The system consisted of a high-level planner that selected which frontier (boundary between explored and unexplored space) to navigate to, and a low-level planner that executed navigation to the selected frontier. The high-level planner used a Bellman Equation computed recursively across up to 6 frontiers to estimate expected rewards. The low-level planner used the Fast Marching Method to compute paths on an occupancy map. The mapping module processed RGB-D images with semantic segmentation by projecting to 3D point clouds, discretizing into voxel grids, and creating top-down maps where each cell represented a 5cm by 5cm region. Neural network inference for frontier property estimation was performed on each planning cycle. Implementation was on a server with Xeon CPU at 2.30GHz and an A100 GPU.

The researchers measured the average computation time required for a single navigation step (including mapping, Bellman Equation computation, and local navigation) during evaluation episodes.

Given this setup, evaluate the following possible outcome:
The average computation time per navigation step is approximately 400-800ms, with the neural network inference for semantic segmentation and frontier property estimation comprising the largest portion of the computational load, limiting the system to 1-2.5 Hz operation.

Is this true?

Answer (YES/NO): NO